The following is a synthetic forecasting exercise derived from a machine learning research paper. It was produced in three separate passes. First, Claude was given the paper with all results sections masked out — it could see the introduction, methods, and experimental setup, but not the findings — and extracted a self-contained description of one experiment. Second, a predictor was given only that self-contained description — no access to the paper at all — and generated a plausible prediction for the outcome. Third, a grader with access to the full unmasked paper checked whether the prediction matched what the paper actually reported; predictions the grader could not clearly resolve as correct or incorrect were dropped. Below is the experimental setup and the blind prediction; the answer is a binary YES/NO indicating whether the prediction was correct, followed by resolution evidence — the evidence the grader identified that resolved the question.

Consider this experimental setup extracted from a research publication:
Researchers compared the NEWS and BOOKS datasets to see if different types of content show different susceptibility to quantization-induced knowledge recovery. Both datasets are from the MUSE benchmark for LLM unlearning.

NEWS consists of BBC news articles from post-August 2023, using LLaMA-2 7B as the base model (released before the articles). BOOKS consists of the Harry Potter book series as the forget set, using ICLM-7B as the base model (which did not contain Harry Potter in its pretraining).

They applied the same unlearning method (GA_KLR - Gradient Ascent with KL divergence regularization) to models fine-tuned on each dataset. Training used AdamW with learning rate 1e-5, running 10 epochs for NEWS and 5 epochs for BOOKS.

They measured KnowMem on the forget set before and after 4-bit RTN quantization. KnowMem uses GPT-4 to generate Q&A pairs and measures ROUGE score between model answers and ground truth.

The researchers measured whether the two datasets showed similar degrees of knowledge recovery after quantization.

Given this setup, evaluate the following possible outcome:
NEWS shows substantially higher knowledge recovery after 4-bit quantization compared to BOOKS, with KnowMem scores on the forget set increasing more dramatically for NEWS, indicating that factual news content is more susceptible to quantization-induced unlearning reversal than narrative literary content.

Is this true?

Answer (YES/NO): NO